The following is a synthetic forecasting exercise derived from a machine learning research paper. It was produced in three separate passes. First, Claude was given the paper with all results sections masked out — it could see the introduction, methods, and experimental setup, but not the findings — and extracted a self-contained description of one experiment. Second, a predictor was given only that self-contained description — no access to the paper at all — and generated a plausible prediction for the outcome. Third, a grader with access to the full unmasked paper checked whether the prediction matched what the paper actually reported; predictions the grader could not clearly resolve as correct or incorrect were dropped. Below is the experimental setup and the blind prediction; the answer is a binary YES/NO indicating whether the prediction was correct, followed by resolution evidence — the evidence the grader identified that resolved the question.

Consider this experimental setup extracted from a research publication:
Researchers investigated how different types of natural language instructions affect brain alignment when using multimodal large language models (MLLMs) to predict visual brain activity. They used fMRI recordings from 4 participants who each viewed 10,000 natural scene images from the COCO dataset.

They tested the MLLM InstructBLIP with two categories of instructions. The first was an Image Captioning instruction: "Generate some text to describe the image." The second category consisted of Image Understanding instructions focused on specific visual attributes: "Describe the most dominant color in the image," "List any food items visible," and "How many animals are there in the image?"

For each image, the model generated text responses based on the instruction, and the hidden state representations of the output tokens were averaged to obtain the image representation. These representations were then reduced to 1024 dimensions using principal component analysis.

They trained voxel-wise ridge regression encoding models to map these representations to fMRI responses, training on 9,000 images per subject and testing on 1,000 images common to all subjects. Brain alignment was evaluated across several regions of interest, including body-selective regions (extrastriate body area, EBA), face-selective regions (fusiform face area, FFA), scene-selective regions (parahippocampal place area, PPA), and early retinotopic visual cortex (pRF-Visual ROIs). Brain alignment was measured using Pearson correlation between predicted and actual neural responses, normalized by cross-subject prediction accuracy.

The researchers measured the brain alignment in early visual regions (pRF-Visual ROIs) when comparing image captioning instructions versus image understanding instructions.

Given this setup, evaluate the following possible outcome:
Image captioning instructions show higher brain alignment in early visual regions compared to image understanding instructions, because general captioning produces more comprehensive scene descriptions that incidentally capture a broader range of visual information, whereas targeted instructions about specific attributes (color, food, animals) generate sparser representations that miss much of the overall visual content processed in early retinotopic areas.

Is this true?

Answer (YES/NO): NO